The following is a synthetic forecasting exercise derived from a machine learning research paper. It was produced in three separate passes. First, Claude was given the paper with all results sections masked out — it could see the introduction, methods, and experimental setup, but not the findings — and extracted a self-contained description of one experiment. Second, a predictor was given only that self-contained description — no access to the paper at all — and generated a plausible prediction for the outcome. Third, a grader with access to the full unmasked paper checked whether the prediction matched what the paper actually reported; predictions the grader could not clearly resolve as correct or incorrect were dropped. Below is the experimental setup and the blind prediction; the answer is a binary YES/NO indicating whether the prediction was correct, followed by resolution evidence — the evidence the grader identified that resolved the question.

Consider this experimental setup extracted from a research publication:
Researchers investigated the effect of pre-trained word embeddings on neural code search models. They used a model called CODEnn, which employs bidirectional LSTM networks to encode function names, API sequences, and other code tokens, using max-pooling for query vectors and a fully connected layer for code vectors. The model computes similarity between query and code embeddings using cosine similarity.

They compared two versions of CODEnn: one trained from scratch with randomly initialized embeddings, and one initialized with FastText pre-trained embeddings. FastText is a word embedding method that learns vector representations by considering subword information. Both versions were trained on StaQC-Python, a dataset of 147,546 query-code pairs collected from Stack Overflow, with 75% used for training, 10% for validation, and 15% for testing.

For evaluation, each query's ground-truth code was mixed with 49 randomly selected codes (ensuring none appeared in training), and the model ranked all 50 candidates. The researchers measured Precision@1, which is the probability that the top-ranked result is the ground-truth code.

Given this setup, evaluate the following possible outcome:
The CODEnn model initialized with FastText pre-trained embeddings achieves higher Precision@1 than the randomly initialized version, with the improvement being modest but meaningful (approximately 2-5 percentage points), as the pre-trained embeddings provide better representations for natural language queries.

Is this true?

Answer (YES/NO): YES